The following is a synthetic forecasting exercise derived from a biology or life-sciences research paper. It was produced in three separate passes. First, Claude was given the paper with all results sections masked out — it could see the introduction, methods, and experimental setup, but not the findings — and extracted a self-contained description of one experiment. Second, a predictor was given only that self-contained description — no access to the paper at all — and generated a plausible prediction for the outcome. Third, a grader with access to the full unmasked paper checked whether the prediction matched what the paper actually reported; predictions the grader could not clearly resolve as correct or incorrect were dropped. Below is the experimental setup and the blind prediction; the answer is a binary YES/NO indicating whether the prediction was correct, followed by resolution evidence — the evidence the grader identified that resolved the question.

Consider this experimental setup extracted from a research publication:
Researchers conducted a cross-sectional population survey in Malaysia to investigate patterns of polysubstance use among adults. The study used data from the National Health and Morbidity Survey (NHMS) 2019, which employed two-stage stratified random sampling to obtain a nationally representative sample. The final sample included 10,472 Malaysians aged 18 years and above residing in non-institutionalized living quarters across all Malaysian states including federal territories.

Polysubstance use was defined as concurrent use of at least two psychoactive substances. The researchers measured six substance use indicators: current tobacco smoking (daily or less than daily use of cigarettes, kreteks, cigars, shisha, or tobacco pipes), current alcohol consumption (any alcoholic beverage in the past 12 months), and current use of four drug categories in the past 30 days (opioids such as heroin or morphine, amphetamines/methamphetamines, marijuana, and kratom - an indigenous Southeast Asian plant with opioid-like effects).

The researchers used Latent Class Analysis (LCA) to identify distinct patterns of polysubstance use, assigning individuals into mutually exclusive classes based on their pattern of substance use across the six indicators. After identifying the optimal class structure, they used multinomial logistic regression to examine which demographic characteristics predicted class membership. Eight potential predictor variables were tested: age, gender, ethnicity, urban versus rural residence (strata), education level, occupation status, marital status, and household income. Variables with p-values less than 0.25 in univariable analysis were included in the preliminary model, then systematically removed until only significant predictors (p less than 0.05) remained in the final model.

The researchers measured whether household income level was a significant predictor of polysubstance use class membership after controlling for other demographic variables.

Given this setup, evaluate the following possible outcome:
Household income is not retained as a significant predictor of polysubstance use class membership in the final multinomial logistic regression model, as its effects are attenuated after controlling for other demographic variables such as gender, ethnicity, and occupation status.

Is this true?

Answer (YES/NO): YES